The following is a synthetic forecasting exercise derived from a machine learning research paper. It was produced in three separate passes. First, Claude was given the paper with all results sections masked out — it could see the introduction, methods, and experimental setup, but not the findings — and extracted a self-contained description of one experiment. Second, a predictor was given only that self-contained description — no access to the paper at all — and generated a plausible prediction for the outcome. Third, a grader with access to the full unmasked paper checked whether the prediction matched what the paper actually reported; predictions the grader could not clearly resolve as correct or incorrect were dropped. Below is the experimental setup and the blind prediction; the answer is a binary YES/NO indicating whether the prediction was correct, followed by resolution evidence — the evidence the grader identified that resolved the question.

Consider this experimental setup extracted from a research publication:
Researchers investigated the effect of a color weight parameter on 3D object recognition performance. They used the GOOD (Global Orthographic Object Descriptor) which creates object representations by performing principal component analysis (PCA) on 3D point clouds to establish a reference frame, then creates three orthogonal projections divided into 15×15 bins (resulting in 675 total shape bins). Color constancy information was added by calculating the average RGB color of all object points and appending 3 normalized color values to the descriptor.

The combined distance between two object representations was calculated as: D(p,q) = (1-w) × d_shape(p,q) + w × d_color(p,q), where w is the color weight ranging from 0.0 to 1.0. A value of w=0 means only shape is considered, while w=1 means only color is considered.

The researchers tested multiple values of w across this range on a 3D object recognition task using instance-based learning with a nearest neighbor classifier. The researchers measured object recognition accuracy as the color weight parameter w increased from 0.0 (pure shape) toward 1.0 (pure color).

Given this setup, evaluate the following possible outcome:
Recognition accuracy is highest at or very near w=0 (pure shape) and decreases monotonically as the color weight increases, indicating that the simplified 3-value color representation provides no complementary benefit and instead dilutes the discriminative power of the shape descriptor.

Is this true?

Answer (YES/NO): NO